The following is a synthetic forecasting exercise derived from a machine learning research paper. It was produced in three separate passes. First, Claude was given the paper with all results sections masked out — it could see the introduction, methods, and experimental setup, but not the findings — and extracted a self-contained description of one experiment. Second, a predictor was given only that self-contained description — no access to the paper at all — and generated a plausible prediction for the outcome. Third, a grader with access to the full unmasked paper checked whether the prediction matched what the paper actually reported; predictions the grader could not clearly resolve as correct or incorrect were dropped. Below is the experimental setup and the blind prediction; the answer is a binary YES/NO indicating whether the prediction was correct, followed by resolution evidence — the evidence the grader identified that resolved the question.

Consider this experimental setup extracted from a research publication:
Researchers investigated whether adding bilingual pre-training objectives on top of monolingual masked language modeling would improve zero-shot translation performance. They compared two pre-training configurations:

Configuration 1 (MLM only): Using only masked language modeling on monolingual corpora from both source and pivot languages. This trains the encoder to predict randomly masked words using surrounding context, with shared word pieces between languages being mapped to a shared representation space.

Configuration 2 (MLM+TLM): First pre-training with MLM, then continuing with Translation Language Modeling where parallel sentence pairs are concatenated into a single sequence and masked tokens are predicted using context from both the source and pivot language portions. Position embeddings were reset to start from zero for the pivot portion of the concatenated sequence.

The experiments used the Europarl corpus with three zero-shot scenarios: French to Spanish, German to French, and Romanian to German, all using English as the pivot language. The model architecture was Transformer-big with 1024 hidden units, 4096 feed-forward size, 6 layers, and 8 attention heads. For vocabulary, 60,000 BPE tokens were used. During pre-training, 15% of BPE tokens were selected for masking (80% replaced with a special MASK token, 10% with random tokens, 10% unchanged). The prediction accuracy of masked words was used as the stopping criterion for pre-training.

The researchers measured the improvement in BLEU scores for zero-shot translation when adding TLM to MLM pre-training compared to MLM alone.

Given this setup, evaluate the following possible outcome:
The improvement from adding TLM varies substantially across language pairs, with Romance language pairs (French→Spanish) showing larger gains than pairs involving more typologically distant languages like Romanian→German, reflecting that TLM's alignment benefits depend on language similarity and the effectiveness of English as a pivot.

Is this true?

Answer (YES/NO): NO